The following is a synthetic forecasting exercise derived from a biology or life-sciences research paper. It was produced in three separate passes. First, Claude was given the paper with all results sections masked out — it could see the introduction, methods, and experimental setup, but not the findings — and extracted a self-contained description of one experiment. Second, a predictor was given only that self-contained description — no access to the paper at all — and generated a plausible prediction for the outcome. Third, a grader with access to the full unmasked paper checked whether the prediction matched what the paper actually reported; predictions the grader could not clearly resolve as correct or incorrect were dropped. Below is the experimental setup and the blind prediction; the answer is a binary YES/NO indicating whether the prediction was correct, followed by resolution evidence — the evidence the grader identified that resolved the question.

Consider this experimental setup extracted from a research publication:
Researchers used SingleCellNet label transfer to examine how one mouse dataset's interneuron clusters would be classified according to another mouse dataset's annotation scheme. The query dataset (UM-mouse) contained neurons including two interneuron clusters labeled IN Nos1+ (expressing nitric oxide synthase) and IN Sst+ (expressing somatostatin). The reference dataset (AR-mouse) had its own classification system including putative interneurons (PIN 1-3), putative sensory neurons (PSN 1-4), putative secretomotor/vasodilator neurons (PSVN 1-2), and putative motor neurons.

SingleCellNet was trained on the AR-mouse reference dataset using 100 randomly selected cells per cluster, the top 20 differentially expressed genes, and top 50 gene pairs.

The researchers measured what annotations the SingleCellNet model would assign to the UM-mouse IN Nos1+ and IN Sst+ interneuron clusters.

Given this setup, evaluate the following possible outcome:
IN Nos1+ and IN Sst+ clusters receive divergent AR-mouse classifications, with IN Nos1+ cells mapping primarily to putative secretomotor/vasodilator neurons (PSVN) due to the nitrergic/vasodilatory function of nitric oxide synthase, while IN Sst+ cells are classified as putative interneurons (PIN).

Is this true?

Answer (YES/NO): NO